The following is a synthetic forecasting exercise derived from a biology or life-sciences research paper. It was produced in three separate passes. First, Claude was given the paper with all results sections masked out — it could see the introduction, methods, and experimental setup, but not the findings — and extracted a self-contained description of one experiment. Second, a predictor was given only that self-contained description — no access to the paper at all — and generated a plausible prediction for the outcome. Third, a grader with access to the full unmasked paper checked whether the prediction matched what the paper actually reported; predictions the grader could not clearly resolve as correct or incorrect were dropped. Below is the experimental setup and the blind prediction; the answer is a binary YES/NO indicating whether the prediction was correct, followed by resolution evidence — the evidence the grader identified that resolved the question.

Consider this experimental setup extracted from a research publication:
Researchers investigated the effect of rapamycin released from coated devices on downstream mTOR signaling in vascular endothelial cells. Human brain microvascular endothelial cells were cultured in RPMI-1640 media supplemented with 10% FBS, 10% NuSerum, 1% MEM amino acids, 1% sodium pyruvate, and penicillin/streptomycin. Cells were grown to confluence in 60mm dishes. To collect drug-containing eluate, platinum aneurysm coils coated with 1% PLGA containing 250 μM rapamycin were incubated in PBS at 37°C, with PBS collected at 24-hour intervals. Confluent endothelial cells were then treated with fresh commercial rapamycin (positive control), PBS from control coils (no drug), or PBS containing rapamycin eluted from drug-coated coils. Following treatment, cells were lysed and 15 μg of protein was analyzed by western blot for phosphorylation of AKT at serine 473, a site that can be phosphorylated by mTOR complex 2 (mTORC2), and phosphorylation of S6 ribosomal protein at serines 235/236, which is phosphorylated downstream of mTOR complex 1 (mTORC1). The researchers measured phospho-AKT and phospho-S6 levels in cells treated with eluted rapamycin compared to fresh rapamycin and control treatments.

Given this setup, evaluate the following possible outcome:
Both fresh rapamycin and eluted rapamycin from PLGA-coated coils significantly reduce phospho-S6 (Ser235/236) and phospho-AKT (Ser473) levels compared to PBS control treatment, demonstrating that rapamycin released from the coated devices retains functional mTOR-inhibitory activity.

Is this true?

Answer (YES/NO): NO